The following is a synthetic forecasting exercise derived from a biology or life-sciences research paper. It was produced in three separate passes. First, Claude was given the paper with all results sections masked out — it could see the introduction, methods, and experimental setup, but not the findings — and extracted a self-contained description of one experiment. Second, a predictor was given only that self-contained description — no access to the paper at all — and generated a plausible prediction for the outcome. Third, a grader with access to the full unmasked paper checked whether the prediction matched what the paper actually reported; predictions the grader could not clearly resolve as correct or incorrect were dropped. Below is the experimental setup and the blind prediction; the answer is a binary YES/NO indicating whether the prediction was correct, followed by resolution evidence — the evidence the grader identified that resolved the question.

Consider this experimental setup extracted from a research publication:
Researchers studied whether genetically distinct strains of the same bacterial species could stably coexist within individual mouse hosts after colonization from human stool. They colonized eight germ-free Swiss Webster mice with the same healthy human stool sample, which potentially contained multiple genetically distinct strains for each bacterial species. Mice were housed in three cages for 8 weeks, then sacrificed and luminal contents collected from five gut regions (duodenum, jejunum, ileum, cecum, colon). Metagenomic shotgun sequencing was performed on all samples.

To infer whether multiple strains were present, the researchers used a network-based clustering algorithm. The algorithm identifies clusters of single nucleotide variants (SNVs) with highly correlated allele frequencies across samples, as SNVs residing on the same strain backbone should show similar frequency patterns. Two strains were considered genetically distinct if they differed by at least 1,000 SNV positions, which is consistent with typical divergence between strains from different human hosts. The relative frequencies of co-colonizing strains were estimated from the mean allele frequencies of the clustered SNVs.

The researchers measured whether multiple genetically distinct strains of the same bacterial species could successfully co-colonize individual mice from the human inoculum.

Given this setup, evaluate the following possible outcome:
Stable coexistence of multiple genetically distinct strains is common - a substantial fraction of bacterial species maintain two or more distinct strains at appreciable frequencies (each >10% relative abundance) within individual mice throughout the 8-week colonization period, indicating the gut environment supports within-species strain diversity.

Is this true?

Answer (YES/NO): YES